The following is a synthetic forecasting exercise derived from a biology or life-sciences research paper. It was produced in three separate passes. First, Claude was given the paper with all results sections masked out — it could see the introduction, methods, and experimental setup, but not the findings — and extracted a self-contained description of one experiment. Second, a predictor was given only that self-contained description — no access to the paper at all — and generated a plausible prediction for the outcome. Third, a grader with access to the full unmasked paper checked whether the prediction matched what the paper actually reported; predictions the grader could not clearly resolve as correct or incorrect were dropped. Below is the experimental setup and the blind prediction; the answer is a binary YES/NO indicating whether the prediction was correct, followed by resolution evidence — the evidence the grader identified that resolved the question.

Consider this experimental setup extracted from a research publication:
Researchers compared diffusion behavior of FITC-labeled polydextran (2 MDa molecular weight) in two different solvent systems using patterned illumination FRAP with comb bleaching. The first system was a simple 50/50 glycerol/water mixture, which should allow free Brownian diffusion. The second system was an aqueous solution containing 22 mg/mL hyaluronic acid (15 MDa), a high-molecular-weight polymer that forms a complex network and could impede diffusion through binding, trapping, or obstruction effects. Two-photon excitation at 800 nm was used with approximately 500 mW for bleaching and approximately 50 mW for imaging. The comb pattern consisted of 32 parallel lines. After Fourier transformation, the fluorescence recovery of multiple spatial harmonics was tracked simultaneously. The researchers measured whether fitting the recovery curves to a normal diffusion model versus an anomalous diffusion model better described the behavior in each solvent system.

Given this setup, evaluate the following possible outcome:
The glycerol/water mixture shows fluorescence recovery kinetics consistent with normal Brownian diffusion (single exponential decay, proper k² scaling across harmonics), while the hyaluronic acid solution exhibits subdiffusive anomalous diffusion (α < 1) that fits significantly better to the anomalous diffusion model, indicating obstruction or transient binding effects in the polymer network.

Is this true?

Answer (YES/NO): NO